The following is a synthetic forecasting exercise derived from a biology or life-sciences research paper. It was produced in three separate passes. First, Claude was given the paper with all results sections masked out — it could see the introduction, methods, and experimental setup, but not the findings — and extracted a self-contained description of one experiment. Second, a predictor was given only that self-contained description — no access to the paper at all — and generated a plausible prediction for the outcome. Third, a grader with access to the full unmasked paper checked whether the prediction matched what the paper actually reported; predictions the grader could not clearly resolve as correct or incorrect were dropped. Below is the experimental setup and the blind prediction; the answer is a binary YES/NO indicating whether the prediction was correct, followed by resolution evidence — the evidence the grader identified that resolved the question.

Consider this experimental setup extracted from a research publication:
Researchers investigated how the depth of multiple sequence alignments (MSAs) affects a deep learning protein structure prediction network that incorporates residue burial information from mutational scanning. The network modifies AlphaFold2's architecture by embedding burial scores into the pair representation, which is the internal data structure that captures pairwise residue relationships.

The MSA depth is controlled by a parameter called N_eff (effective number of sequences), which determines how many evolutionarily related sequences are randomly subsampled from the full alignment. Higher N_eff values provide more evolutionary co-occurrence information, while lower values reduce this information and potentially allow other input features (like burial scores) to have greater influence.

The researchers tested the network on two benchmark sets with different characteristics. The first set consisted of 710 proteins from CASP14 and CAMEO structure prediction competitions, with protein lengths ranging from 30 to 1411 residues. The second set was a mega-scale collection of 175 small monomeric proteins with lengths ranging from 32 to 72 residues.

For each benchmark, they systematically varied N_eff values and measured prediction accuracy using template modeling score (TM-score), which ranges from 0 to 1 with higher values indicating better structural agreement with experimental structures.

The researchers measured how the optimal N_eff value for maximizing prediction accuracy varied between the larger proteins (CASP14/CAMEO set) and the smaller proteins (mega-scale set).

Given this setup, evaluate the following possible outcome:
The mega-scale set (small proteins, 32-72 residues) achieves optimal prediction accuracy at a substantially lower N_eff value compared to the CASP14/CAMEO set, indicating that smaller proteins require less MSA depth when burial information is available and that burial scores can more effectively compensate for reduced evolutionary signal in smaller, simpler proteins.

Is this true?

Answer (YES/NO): YES